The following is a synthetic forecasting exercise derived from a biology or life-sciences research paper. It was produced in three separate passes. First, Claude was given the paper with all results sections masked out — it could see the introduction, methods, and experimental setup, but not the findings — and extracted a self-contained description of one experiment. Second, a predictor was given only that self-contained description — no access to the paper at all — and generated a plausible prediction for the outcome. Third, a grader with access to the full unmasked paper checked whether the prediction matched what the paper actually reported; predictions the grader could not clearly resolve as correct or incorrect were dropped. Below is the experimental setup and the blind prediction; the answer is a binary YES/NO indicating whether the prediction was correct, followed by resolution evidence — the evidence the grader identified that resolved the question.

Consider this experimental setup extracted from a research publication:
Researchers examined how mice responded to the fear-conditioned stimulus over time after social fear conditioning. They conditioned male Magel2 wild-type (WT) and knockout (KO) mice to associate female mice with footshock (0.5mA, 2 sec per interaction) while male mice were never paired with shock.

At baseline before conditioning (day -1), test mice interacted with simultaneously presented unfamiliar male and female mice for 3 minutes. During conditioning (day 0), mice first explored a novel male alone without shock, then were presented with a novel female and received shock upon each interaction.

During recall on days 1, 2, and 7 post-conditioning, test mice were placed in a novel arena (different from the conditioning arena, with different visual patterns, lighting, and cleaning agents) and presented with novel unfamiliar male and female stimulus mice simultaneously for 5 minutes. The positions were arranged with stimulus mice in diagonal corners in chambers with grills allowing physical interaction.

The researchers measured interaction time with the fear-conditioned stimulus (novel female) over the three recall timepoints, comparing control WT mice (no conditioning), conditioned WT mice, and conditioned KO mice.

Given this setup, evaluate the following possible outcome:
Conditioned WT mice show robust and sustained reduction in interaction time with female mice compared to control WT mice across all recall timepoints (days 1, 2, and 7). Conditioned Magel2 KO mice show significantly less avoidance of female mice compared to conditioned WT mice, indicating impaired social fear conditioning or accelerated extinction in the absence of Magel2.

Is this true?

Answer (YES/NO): NO